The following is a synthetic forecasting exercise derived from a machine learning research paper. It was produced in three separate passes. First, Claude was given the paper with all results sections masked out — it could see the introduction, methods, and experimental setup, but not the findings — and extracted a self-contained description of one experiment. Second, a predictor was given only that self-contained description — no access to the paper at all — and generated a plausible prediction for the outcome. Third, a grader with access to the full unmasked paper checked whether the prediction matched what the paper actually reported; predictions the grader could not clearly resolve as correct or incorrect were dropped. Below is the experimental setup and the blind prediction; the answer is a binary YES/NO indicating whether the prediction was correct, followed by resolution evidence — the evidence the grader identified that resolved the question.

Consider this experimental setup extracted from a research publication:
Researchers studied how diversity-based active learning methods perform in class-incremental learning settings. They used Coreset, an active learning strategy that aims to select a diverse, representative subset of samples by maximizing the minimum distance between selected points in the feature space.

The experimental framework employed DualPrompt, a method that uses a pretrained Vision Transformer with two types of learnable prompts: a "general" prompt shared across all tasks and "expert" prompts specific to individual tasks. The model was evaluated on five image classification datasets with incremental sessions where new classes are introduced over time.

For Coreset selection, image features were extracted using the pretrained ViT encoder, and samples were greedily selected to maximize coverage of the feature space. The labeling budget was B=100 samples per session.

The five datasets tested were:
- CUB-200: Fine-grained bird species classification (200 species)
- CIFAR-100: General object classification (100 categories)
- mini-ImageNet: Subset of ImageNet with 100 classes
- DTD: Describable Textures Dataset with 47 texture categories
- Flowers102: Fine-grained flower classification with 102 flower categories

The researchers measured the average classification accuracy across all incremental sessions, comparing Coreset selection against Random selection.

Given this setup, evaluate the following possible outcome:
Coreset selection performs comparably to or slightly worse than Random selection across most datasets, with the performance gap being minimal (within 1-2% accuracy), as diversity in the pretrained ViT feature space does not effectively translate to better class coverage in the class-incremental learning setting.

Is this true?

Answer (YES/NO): NO